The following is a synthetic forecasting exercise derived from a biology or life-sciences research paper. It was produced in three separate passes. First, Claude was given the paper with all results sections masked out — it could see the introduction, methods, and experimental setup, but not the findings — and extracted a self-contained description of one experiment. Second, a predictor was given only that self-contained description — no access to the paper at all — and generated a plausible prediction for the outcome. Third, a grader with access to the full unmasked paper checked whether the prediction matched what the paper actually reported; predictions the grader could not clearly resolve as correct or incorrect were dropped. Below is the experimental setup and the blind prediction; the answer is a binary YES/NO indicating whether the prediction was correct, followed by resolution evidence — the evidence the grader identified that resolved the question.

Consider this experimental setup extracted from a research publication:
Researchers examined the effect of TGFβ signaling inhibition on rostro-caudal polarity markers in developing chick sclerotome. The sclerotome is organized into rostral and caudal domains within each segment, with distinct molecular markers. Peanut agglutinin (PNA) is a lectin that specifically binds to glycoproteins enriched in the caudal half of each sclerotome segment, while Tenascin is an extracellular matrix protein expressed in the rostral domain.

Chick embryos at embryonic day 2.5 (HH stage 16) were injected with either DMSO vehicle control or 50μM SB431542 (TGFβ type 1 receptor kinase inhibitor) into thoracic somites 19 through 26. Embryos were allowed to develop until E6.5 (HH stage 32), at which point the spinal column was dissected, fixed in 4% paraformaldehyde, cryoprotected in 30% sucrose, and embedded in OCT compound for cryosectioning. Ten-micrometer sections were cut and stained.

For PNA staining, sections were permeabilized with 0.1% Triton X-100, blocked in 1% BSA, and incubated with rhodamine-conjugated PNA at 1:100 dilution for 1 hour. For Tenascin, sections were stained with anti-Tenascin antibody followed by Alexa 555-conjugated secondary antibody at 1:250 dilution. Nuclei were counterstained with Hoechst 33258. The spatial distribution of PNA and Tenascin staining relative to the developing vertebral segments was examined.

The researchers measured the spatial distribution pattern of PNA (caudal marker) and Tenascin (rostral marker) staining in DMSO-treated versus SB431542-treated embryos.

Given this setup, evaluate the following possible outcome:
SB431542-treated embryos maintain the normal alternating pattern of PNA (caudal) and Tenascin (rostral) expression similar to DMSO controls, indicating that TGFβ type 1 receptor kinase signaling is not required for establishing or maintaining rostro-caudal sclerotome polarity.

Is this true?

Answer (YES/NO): NO